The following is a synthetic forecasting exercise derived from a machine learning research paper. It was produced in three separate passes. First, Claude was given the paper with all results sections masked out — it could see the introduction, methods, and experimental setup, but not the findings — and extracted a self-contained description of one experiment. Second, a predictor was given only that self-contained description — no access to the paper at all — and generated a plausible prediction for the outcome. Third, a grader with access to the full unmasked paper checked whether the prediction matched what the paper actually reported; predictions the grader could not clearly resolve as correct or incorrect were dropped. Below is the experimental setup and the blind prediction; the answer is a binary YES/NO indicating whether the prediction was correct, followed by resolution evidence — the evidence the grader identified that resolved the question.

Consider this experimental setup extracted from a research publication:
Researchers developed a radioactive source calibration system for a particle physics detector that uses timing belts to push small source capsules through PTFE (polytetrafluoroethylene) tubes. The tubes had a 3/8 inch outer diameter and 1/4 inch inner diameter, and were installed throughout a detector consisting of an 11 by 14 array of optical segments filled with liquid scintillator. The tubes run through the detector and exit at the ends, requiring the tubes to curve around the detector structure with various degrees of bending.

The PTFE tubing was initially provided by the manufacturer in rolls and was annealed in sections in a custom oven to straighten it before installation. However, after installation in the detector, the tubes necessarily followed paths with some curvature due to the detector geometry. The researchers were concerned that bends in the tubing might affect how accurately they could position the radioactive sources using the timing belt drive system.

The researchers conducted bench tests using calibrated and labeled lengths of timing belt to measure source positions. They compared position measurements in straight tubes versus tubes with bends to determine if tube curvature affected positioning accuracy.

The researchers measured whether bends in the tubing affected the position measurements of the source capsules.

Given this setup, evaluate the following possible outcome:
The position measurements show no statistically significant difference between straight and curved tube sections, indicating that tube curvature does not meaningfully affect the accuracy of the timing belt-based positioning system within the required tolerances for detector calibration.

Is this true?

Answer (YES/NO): YES